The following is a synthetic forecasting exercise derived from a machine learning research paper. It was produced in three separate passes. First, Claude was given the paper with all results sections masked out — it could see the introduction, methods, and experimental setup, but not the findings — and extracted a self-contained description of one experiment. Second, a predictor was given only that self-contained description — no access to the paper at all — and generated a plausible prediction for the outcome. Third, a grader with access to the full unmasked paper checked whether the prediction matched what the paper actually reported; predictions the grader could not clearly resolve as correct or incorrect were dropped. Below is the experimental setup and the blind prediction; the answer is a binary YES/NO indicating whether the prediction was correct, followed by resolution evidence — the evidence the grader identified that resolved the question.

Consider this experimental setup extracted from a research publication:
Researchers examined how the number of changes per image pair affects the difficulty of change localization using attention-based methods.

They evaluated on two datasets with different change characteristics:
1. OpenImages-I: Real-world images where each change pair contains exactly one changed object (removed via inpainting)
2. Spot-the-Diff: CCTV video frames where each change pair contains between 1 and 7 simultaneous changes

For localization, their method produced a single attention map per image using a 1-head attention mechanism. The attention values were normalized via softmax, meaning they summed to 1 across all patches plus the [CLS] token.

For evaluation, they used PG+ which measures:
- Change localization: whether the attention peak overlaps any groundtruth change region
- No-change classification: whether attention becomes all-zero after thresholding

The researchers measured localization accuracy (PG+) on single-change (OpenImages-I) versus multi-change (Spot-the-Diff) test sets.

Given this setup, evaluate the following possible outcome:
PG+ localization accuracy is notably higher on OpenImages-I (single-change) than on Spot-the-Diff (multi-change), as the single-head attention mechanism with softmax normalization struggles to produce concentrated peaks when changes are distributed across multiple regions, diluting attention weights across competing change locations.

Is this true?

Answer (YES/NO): YES